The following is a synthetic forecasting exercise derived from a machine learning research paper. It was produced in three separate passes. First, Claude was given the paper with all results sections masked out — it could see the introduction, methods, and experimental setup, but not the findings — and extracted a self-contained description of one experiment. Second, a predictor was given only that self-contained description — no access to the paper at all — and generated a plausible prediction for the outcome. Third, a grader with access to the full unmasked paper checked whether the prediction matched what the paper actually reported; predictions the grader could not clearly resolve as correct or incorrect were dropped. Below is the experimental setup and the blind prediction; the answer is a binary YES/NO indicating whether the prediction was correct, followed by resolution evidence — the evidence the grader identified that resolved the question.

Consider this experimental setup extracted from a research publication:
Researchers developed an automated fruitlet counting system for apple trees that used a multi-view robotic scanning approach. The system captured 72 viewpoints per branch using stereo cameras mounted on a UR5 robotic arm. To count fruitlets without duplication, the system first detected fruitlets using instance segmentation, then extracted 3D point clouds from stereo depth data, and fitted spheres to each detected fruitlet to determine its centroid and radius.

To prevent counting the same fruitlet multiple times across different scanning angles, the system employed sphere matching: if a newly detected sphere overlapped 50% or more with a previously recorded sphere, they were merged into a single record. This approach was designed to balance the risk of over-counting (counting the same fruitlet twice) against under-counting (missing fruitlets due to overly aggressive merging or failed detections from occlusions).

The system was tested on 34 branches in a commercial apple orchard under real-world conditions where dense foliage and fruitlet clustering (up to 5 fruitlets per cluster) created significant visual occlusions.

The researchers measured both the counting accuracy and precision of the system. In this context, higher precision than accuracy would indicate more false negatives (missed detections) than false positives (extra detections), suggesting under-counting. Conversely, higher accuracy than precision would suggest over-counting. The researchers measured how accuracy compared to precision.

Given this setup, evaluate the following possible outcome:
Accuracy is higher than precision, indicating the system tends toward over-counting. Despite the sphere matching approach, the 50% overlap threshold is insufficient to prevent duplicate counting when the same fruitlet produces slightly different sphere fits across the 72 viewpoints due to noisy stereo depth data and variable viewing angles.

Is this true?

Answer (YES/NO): NO